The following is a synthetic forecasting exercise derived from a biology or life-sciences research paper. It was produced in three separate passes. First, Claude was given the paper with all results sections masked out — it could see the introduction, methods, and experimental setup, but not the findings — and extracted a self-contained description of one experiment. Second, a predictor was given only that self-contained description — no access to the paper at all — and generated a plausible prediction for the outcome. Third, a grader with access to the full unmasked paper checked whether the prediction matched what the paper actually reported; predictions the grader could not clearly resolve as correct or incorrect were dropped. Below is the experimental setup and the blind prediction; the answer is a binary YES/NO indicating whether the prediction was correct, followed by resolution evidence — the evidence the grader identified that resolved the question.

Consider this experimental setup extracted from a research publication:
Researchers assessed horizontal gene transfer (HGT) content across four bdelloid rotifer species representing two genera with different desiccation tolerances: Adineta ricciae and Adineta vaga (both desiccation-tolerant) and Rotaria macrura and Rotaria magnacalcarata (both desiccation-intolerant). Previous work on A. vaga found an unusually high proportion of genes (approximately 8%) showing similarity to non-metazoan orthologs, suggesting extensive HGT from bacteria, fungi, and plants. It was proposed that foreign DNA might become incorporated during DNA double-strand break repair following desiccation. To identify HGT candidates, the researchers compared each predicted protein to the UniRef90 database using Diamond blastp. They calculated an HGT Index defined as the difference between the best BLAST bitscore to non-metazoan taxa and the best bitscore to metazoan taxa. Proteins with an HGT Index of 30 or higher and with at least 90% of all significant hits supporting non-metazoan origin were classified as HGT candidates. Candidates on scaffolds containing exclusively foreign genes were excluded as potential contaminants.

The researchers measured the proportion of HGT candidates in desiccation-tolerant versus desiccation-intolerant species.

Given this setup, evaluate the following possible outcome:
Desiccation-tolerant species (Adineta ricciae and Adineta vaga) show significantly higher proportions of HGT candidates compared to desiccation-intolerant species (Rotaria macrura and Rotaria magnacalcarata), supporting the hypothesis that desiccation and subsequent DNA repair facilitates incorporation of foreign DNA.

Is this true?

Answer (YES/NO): NO